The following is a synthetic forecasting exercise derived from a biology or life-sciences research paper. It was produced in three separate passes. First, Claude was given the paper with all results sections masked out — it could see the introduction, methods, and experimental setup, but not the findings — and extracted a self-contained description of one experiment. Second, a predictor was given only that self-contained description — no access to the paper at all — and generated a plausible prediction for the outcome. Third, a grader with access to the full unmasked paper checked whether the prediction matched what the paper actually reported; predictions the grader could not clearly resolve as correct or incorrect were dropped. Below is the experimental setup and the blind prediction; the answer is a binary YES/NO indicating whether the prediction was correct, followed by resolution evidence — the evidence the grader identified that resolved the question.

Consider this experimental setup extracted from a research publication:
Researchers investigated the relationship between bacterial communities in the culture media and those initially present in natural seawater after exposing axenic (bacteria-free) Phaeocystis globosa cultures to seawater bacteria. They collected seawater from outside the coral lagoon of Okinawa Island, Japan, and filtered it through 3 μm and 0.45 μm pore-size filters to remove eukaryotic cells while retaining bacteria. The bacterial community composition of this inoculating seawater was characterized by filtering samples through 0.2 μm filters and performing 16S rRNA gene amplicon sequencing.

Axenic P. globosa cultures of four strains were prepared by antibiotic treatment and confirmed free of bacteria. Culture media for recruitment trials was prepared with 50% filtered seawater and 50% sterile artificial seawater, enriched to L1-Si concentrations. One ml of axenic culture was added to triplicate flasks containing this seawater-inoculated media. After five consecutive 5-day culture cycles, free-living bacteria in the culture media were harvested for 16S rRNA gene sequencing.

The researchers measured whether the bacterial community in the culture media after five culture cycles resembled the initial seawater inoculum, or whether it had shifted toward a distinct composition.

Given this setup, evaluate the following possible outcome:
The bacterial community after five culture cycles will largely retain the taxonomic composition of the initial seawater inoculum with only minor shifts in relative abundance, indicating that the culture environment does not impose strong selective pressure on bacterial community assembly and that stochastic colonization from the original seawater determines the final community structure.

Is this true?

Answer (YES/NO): NO